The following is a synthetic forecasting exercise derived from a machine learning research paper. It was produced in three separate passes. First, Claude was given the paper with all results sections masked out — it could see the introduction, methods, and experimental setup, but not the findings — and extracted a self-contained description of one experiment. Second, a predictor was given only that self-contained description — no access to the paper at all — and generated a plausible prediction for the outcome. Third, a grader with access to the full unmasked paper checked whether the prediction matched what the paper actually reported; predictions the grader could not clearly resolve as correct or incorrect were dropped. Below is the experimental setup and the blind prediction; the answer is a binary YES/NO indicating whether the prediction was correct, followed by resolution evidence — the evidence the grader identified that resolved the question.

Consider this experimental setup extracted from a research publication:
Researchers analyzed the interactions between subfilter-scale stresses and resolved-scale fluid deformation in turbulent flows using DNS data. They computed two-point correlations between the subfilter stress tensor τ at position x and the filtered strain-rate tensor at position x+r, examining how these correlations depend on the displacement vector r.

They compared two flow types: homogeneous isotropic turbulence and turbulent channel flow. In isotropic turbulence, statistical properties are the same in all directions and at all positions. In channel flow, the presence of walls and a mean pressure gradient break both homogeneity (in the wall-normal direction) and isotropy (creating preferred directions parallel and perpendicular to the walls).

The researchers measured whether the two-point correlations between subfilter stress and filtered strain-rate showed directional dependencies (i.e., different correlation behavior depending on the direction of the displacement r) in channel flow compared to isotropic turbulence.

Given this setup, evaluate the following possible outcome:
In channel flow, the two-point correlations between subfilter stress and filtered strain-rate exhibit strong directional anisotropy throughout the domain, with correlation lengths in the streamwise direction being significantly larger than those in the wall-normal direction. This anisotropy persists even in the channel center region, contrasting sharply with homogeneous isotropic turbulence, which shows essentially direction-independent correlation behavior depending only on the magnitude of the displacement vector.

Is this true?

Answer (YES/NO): NO